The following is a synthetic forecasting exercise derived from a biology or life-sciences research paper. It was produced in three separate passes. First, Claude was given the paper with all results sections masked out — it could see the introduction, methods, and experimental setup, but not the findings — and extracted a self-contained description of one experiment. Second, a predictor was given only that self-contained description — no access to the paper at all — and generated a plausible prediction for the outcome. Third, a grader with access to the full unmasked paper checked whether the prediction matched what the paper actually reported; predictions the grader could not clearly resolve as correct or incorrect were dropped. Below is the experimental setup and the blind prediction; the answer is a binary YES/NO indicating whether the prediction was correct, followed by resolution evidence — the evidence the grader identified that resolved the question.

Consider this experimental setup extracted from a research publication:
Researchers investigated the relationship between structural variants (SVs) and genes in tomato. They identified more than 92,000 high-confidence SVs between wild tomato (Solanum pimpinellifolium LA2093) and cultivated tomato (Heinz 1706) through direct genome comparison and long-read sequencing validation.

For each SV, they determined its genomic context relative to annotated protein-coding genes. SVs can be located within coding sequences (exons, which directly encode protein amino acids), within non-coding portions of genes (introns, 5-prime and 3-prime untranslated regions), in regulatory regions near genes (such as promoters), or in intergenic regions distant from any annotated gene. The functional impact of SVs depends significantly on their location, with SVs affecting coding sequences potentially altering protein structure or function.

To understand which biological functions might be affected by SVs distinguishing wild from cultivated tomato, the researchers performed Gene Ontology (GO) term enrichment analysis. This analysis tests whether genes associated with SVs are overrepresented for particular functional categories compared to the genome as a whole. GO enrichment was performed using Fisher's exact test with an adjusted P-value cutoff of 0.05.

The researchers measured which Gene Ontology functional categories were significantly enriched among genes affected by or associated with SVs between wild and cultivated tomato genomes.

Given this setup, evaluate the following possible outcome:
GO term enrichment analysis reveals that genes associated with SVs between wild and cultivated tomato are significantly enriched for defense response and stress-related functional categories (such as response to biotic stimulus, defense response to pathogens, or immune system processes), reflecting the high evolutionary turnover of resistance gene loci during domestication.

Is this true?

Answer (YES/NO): NO